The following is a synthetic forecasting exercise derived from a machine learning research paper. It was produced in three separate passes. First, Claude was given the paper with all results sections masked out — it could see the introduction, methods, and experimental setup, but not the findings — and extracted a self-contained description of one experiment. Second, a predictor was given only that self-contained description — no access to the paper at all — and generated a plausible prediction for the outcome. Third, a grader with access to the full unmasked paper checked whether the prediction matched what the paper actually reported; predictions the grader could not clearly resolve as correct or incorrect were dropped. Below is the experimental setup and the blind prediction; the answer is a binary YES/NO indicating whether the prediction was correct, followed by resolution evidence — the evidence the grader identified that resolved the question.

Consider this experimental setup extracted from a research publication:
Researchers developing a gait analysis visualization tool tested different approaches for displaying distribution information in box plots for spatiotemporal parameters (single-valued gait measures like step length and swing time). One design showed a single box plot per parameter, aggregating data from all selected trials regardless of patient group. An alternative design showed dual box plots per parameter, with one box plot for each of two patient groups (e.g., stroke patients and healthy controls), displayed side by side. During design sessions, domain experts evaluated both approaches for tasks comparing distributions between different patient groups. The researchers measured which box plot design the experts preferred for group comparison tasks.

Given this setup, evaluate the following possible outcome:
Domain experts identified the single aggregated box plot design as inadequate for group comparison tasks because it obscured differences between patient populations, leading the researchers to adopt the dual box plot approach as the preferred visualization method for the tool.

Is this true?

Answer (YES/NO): NO